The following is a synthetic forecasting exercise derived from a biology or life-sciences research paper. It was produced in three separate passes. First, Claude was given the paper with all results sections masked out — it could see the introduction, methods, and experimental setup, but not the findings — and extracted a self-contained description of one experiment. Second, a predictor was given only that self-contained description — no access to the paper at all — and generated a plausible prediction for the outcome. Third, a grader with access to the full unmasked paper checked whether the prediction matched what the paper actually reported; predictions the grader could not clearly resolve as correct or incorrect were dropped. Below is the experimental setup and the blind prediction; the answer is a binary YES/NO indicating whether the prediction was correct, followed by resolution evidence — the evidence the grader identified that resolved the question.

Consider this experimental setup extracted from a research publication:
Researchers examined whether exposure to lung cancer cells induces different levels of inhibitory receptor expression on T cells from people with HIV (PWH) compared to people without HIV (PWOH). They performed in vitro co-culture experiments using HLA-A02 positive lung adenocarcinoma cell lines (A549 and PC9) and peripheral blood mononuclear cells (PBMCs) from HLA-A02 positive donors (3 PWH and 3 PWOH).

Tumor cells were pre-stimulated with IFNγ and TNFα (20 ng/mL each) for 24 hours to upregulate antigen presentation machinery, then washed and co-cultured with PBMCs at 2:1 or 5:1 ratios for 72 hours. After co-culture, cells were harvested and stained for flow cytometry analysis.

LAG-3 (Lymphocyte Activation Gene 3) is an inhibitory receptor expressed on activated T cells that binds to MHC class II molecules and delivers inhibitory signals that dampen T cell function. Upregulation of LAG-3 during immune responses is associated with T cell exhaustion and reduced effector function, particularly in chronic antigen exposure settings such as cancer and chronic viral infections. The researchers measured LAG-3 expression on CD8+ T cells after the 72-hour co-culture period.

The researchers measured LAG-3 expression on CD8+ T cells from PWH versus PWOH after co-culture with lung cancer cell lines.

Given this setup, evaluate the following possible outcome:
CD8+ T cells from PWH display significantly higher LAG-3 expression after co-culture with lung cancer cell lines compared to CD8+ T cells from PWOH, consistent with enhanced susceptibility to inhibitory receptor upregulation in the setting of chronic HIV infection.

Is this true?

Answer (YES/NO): YES